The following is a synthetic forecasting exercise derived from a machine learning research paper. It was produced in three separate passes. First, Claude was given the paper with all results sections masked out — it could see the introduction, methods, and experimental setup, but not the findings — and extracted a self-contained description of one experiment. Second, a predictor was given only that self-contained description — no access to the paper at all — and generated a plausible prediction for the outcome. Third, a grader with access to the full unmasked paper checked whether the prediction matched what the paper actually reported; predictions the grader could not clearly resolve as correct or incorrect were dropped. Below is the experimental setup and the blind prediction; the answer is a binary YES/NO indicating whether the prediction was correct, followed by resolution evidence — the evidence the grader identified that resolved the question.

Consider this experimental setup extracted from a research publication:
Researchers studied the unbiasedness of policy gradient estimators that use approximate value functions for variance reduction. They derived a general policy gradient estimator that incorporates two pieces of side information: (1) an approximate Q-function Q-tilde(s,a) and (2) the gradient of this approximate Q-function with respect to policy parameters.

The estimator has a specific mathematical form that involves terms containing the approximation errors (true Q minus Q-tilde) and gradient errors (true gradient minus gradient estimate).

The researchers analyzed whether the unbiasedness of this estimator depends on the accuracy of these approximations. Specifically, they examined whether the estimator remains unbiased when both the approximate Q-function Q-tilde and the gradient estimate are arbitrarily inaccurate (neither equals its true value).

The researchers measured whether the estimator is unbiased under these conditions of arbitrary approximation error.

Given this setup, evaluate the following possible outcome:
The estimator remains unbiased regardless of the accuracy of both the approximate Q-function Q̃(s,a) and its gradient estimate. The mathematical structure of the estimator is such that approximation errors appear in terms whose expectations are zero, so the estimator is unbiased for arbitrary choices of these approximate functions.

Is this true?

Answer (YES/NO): YES